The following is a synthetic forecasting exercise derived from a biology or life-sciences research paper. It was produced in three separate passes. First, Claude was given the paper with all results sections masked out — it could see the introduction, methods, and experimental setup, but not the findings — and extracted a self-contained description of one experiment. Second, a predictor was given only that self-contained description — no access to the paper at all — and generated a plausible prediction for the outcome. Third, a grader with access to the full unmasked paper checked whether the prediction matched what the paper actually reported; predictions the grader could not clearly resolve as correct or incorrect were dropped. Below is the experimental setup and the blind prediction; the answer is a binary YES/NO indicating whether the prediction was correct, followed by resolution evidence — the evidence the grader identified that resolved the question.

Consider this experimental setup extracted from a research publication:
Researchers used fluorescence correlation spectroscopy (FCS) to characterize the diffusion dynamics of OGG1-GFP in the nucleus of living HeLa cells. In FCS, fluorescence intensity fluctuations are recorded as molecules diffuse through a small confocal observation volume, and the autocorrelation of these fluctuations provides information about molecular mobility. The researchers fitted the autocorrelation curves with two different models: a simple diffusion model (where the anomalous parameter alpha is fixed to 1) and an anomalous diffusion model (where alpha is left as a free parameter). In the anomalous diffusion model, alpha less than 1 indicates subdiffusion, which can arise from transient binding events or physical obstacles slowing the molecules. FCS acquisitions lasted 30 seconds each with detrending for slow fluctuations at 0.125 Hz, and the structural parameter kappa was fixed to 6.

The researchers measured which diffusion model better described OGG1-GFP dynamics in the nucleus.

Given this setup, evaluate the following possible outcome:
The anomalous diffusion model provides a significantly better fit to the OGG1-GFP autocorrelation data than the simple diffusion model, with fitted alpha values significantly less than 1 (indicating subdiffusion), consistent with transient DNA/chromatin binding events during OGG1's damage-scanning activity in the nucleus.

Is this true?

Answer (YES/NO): YES